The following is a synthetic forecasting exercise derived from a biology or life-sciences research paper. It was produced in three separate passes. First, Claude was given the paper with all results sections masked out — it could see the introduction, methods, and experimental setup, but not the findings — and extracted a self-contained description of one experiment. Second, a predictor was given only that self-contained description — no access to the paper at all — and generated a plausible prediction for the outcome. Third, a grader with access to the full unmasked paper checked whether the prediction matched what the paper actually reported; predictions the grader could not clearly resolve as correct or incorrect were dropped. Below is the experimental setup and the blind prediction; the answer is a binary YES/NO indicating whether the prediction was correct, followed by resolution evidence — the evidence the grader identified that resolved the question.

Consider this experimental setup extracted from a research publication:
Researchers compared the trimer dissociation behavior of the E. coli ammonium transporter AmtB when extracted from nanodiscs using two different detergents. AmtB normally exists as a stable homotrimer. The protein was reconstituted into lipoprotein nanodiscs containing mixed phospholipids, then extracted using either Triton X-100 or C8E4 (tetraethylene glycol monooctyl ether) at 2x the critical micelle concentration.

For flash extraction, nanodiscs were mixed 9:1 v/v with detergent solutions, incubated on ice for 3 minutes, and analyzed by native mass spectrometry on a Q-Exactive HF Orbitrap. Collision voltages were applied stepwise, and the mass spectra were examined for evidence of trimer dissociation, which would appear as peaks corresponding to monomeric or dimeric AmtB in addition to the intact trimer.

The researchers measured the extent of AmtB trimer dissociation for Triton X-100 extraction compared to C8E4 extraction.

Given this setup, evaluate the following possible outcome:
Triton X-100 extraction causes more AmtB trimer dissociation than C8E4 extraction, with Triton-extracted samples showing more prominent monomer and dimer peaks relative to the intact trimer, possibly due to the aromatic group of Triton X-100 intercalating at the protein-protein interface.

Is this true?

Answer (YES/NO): YES